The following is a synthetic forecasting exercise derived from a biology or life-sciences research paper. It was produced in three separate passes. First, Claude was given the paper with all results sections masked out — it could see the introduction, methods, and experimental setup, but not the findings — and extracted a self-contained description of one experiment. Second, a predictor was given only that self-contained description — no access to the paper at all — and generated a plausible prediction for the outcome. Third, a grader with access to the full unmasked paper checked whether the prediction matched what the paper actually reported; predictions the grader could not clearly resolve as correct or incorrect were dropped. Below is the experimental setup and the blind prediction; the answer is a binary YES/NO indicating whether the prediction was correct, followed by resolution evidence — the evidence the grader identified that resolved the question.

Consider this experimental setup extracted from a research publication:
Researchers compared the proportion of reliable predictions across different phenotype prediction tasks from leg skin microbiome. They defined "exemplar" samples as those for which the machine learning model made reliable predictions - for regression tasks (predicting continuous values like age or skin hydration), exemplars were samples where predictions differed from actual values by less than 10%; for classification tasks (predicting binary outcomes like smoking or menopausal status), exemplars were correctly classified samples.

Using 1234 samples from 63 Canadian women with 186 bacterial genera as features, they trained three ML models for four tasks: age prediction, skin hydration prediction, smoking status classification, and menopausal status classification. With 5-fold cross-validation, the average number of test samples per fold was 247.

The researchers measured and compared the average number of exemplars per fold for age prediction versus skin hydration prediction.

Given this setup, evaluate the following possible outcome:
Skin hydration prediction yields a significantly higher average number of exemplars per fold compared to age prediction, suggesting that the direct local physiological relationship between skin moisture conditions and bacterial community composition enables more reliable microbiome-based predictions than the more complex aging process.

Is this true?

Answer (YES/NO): NO